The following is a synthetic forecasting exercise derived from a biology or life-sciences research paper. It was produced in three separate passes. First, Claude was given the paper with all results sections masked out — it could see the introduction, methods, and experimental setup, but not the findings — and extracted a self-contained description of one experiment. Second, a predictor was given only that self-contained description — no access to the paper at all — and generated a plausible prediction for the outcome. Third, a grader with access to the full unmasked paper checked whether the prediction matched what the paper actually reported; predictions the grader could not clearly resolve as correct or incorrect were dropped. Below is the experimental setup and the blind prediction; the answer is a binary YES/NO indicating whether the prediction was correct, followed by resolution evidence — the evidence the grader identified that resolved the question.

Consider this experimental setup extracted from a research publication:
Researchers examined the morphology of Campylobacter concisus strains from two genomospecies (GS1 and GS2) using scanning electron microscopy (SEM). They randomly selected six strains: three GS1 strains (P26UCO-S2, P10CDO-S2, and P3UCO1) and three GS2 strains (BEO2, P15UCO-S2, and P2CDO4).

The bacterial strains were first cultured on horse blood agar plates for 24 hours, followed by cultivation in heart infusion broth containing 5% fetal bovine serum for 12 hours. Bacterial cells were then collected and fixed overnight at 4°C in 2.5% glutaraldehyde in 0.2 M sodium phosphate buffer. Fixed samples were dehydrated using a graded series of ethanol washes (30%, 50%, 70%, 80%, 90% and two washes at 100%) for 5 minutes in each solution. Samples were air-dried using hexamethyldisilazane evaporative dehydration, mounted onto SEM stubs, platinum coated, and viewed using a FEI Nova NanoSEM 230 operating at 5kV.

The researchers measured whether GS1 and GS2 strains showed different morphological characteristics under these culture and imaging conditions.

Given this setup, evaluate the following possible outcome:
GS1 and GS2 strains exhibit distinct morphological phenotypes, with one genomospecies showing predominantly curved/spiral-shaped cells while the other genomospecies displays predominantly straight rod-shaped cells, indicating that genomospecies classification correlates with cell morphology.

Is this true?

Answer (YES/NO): YES